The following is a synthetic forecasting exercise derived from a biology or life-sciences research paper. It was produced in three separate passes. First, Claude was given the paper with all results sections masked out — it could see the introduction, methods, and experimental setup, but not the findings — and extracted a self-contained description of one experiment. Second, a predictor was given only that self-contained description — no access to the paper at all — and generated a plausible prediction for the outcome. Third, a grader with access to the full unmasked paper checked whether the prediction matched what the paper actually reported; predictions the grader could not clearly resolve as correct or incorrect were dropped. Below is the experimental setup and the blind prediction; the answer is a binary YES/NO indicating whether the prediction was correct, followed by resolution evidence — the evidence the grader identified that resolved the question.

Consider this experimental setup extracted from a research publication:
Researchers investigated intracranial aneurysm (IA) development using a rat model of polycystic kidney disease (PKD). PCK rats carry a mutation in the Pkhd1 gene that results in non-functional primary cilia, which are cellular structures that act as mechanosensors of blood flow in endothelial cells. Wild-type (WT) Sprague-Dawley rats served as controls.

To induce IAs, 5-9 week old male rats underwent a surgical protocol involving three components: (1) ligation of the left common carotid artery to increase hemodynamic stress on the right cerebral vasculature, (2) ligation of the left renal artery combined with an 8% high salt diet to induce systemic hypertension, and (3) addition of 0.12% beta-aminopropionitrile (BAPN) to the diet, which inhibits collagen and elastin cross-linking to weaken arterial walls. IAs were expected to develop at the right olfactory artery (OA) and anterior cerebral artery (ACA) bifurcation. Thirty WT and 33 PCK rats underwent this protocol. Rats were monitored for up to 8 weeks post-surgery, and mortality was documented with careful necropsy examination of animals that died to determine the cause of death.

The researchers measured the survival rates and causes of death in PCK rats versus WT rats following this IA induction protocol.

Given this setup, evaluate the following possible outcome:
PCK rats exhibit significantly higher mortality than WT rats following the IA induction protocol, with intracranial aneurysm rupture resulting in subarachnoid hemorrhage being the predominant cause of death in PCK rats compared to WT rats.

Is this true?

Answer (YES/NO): NO